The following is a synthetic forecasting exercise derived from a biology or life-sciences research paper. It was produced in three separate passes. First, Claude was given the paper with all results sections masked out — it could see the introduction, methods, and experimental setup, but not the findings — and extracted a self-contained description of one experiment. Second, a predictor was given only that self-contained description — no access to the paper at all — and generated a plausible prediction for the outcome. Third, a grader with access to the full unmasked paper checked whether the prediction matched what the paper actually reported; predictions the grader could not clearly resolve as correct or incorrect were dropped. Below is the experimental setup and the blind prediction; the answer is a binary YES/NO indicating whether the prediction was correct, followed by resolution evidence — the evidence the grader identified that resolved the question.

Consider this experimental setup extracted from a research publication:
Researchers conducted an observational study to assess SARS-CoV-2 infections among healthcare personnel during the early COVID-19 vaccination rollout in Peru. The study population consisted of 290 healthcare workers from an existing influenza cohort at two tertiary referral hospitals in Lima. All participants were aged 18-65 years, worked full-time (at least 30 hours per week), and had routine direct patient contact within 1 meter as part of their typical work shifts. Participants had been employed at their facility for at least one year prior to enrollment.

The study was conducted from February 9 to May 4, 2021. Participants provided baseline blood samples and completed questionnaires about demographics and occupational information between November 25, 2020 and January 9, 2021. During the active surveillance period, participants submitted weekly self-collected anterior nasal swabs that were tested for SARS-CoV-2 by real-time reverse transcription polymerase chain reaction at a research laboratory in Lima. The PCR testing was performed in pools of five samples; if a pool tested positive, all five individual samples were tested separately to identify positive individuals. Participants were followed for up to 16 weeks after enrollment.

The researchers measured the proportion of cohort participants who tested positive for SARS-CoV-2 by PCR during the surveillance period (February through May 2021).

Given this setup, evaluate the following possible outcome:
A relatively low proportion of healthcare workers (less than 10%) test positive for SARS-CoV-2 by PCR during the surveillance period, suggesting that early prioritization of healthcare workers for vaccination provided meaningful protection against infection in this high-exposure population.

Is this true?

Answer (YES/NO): YES